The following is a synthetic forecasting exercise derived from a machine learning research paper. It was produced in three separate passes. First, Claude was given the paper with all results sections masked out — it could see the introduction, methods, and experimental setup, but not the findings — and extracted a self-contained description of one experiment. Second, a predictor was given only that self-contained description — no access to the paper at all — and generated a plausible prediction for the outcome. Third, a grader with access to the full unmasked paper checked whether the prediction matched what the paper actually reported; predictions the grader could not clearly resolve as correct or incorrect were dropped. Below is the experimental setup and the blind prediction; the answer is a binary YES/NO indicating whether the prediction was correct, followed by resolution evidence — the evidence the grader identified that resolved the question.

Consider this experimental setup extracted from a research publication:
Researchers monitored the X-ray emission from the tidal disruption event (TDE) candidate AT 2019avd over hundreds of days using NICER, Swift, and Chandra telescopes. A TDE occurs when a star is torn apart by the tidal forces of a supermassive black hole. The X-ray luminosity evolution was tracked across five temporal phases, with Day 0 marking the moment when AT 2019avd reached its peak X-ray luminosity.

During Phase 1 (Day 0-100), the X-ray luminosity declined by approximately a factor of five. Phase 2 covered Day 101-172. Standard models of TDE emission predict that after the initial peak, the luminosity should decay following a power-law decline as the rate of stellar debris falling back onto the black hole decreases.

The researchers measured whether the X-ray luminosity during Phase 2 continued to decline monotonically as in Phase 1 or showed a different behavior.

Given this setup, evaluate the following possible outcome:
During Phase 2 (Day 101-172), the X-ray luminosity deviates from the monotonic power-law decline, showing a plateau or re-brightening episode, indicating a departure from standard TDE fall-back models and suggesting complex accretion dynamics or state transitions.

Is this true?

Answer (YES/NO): YES